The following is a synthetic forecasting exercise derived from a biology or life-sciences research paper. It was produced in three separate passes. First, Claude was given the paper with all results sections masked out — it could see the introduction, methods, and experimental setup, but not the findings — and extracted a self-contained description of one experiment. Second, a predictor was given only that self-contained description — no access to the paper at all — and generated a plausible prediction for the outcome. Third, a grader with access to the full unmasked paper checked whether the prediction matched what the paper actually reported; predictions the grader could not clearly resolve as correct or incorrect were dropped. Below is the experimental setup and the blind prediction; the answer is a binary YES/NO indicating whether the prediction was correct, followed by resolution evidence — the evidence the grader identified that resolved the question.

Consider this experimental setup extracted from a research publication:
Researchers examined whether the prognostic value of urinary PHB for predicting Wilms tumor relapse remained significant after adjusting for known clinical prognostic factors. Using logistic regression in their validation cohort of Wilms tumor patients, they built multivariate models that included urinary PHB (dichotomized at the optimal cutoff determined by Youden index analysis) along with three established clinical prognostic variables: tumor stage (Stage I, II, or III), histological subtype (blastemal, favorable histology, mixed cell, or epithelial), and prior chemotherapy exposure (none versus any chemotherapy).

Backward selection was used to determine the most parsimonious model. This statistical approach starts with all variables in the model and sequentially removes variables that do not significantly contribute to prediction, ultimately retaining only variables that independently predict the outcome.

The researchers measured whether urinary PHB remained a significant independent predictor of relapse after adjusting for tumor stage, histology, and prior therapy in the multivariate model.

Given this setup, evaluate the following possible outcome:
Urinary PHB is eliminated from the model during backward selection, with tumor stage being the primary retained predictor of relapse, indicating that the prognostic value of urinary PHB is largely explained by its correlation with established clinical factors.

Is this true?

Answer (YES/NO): NO